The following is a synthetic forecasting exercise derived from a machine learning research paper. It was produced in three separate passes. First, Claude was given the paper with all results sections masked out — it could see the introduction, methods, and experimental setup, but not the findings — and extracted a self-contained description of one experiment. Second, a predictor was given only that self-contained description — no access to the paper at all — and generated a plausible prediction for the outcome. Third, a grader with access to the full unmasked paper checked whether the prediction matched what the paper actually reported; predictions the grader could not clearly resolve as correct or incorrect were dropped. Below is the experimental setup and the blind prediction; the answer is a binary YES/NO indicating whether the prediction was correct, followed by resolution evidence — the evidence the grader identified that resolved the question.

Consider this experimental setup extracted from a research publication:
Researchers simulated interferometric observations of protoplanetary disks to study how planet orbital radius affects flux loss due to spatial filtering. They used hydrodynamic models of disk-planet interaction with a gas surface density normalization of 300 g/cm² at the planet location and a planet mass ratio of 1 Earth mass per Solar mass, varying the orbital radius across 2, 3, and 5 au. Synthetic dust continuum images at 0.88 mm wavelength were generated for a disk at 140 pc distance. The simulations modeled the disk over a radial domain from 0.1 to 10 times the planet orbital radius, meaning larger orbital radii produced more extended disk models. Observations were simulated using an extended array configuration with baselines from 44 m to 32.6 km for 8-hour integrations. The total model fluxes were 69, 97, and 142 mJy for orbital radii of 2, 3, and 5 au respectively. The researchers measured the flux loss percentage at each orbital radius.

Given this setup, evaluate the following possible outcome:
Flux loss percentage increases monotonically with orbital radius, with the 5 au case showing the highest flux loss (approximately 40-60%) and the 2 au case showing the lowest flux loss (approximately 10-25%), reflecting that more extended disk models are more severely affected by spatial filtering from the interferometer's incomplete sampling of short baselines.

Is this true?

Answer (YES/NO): NO